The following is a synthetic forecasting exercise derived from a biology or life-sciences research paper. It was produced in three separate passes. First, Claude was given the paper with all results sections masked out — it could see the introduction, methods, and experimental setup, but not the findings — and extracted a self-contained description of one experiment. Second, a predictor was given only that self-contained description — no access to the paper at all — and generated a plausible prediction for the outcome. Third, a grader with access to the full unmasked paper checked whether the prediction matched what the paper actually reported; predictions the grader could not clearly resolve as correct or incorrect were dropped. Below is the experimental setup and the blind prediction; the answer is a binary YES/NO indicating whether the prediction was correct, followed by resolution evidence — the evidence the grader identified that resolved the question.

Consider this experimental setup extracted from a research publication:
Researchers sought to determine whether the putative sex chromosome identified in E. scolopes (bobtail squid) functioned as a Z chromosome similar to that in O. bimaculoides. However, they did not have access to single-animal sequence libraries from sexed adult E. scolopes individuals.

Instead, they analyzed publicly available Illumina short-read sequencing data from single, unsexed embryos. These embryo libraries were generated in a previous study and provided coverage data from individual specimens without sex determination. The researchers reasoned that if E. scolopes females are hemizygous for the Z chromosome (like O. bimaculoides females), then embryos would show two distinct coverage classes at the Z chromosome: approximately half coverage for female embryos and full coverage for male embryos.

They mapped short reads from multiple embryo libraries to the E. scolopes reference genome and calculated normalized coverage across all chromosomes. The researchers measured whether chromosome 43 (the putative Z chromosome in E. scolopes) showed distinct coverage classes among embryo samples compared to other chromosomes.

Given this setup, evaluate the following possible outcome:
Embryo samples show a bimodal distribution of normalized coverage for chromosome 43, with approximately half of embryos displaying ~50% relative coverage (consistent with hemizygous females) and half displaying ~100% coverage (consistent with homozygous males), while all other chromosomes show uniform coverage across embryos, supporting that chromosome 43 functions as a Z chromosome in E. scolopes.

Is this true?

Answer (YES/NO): YES